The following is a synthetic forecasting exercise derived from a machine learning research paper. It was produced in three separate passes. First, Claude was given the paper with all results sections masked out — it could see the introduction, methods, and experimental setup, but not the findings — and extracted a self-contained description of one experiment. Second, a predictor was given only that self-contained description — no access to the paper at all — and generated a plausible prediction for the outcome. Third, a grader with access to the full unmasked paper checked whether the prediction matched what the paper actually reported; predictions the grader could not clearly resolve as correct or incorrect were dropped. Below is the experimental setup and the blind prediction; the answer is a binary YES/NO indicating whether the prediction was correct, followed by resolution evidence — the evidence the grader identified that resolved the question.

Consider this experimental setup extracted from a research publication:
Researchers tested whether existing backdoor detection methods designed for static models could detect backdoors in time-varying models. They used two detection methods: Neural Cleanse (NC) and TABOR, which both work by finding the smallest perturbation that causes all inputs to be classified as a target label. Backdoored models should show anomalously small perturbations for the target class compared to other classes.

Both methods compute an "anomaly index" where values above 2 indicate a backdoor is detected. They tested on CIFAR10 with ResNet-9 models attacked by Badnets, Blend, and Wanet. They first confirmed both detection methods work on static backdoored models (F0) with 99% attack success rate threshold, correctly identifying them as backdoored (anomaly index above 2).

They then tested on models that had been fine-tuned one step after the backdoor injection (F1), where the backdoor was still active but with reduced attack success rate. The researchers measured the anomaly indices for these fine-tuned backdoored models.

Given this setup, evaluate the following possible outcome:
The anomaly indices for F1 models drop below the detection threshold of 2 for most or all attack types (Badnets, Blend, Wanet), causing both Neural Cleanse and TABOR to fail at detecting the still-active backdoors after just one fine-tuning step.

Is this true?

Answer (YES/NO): YES